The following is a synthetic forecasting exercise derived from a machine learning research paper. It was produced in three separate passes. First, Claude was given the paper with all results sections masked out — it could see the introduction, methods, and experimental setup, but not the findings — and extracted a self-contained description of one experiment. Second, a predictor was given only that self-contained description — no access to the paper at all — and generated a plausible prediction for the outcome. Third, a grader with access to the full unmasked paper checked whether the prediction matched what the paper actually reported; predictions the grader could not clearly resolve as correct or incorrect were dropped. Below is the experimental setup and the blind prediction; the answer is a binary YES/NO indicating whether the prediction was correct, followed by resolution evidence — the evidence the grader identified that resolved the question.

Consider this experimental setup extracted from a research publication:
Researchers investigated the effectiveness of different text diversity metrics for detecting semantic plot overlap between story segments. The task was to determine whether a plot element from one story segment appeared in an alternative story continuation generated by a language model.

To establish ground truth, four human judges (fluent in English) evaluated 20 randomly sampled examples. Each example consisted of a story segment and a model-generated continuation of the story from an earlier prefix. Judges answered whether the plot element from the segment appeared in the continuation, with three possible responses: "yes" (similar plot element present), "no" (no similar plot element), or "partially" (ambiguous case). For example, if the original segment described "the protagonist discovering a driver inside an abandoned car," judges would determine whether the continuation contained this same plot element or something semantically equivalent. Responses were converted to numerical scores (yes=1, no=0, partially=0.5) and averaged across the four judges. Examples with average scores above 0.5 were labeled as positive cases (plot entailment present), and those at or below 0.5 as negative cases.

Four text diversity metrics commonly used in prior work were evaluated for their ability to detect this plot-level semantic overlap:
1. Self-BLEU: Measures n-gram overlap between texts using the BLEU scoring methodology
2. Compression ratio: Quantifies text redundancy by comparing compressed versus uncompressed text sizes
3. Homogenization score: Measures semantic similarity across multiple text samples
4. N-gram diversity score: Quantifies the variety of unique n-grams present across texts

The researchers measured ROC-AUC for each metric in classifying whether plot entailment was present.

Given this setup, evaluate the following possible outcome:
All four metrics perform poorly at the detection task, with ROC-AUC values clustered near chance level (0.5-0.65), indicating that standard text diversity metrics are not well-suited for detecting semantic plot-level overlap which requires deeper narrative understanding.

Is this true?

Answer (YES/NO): NO